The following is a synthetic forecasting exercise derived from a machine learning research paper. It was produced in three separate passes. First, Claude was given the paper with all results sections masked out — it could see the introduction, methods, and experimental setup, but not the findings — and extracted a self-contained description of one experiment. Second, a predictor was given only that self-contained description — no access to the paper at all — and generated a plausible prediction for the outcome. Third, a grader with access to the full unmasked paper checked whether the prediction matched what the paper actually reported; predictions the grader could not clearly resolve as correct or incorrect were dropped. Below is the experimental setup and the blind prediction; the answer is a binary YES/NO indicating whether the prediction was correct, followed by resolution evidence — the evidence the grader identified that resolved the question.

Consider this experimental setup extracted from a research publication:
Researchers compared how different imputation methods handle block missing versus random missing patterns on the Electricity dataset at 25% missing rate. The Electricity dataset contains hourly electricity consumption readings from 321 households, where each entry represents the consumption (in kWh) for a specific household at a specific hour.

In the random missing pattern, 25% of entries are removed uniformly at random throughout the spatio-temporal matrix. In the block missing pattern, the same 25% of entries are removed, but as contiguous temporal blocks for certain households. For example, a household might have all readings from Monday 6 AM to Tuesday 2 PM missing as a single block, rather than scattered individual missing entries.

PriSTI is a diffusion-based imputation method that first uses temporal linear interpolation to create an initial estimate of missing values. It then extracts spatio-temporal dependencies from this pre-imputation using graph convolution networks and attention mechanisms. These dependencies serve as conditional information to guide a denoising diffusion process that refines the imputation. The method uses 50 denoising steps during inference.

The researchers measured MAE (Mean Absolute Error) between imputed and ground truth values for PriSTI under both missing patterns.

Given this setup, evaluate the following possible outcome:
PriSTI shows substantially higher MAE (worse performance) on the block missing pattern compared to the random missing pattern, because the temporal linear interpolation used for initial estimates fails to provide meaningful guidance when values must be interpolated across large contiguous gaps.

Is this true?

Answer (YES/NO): NO